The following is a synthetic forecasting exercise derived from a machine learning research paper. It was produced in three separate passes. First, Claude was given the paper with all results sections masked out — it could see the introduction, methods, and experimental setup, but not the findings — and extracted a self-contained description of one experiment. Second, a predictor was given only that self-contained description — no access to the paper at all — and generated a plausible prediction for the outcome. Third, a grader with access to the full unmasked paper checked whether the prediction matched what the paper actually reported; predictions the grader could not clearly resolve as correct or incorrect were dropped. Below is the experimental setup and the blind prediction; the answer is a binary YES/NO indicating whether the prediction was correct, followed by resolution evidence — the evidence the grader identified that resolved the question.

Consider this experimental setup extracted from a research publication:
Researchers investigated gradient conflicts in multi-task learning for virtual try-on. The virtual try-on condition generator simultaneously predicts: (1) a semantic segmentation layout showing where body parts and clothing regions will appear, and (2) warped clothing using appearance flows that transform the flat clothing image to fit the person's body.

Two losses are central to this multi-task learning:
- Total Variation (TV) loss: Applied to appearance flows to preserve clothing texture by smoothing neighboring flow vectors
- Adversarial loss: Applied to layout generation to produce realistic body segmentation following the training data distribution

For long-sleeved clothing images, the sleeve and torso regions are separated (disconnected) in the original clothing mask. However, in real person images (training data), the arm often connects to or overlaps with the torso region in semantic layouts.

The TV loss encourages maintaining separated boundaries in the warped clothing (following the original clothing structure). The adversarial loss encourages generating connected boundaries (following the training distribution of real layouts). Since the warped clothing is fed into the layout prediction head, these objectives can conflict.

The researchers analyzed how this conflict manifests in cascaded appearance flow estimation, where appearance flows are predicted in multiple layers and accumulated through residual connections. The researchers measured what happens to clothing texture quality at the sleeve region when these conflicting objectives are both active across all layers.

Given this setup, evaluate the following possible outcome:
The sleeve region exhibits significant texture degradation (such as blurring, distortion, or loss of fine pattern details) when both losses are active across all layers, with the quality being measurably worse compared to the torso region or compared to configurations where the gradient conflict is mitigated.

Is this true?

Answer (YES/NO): YES